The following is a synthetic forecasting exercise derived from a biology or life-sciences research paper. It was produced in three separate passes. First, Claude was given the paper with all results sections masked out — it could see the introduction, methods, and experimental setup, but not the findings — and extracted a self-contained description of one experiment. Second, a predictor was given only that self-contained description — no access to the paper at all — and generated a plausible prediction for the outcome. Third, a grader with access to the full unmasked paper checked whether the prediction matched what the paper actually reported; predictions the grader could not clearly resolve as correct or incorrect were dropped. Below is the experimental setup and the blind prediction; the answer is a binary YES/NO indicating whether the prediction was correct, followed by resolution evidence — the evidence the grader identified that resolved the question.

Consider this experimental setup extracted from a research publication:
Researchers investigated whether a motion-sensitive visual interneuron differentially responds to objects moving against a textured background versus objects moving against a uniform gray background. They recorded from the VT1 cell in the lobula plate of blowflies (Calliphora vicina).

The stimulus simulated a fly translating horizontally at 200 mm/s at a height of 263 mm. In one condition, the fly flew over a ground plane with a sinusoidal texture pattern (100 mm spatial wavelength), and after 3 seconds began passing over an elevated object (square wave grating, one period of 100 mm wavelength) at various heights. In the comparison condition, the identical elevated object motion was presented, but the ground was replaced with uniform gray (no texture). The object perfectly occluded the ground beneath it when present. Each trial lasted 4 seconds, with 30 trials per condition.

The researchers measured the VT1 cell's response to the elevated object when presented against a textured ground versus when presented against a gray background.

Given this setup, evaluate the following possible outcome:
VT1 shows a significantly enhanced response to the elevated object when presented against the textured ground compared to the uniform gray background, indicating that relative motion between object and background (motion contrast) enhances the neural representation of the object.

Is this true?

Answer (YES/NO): NO